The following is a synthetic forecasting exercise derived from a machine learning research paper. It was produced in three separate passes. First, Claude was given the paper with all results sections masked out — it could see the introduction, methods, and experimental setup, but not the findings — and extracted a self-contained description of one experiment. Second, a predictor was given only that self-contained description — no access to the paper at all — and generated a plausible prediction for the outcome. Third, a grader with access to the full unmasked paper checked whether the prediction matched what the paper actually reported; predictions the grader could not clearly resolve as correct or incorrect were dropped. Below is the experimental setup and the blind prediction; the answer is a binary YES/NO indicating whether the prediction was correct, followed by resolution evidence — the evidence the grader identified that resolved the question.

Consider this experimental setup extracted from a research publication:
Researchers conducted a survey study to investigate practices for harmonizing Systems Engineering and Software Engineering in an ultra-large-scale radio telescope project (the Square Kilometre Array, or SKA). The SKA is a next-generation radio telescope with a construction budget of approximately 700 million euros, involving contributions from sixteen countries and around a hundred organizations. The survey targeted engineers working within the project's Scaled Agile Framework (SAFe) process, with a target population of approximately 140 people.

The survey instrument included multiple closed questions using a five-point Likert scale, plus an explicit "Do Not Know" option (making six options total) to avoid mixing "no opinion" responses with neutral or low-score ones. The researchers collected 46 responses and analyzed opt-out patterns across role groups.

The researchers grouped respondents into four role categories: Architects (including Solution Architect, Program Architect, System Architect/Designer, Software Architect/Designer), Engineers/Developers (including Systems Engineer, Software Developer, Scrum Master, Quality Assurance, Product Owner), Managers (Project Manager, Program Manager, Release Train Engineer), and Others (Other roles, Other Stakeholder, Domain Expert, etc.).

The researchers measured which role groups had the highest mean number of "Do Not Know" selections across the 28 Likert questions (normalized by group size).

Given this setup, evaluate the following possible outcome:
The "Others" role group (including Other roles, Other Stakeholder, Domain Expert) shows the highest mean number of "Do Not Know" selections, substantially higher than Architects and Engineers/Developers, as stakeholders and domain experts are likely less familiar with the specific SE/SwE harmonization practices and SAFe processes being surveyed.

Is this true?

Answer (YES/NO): NO